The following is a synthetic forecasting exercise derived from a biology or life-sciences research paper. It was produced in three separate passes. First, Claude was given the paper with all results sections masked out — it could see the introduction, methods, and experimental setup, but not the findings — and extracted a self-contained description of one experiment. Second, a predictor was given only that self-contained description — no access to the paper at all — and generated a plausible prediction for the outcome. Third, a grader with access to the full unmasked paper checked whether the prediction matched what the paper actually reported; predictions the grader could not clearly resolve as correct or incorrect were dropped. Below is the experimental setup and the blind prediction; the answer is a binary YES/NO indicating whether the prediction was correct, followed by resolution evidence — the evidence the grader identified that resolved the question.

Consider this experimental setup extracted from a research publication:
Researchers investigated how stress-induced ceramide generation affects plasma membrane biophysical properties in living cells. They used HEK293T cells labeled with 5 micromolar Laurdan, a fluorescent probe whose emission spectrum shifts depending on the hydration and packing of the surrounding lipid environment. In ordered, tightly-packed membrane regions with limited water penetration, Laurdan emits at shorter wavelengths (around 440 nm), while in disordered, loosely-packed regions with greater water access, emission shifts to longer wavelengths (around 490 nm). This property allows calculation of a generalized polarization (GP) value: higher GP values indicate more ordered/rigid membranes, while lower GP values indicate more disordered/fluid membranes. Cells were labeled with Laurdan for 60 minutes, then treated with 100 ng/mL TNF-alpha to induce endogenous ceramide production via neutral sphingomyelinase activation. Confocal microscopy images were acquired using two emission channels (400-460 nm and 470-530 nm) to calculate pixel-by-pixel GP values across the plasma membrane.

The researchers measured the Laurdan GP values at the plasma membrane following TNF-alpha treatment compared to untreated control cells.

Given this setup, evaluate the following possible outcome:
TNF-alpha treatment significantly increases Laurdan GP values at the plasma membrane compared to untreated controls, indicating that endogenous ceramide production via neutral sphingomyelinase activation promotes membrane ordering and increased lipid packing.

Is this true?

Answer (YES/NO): YES